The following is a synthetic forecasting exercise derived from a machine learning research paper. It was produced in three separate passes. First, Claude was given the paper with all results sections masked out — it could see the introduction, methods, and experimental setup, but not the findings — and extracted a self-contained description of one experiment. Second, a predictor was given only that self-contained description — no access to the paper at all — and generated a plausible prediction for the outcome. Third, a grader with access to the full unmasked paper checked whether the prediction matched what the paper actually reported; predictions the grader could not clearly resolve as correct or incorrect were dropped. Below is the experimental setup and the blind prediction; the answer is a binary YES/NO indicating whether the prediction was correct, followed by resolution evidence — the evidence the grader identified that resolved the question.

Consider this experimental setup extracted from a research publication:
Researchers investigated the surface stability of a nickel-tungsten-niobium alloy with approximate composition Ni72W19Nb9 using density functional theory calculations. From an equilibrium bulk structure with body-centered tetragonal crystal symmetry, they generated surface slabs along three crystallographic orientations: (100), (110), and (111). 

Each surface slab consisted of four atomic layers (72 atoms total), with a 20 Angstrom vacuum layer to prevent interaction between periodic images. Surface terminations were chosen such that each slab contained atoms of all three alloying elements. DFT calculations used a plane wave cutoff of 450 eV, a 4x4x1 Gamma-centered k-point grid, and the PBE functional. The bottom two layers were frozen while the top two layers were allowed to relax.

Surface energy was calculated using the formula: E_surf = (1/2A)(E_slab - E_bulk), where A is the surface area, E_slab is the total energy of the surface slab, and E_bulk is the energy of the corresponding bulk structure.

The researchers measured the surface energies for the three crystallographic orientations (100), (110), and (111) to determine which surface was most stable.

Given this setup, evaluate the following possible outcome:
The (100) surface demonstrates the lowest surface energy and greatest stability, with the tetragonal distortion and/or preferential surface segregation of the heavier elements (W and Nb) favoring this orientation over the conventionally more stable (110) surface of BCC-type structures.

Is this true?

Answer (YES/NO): NO